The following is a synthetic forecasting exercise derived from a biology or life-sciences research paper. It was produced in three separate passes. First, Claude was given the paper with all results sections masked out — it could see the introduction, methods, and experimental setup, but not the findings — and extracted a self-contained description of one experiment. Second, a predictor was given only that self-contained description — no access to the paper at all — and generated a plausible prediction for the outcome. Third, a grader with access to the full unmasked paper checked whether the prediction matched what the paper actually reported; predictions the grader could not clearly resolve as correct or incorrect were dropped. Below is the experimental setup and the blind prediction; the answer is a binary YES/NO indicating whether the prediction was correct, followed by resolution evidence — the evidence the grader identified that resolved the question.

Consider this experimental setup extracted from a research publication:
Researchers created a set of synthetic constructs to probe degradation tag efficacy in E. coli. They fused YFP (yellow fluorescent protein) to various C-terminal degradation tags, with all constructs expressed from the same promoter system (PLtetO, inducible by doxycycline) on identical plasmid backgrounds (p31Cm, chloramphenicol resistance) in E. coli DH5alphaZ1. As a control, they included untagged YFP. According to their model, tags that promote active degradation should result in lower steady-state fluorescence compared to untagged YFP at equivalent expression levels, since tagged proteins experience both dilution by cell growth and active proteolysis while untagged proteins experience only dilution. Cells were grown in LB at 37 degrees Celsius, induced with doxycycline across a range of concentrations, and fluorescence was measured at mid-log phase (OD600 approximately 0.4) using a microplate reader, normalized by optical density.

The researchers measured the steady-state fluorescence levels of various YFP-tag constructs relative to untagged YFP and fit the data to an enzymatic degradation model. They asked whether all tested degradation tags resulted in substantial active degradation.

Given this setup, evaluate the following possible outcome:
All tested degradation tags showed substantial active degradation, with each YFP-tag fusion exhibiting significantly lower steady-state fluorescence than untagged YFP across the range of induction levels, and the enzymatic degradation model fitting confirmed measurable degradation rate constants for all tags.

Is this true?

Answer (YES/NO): NO